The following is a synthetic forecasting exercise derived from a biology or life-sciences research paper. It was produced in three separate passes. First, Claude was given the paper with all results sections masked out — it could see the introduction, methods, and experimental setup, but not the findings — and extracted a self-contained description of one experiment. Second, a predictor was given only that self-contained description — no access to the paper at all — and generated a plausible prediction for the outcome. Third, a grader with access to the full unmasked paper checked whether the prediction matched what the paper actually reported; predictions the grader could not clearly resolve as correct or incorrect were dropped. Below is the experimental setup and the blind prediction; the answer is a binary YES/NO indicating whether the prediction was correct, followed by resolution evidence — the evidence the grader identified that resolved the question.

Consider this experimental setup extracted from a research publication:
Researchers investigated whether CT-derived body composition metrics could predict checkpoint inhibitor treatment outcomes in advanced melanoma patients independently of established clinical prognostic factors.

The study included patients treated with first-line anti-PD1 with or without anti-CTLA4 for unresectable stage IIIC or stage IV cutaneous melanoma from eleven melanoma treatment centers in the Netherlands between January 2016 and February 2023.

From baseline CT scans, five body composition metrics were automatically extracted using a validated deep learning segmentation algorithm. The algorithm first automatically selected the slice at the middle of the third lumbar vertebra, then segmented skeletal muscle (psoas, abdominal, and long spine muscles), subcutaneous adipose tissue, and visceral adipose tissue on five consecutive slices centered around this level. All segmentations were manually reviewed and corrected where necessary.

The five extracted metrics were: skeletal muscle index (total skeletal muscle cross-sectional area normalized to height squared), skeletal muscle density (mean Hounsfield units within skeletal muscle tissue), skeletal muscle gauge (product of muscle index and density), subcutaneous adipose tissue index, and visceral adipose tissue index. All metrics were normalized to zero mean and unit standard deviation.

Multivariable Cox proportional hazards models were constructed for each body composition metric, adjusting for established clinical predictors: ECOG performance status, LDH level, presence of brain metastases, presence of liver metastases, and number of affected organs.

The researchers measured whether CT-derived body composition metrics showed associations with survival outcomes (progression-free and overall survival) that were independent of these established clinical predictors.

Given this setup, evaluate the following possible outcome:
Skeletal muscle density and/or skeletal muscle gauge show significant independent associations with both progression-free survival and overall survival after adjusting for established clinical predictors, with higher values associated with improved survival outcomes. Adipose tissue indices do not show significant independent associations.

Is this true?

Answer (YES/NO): NO